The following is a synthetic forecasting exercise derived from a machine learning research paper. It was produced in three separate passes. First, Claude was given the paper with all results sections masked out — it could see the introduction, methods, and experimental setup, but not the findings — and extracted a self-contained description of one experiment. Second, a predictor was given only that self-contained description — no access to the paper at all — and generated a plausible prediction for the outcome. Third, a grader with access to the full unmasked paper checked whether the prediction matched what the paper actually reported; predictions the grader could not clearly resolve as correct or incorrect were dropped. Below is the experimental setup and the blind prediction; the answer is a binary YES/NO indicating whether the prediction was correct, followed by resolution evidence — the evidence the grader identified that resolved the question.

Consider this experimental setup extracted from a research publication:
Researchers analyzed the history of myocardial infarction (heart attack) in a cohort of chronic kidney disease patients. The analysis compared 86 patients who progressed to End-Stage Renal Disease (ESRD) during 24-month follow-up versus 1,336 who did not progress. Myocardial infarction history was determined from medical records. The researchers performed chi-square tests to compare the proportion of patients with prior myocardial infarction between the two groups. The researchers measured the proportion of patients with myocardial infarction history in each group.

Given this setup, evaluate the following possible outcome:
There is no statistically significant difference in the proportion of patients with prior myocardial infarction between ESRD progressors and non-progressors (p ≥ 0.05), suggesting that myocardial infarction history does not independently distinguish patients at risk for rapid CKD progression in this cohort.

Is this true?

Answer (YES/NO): NO